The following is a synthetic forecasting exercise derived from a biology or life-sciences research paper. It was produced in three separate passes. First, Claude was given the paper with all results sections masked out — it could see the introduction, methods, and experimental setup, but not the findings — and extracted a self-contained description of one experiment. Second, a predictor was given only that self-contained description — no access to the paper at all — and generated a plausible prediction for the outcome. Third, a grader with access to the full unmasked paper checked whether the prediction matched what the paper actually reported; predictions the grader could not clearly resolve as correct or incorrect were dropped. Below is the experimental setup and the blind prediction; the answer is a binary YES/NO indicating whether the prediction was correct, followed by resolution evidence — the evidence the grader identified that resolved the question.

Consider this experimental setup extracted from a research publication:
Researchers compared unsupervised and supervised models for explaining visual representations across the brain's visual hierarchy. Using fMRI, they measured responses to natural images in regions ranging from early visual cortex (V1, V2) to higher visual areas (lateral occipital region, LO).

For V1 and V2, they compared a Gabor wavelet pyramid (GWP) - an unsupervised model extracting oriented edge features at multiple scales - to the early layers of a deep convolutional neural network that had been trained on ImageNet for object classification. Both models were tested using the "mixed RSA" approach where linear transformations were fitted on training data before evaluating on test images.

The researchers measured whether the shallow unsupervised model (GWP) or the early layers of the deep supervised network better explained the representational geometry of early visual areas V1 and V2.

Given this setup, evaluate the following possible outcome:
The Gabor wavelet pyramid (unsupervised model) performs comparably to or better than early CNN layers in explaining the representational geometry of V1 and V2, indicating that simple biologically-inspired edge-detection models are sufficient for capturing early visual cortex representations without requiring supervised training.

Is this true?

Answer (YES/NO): YES